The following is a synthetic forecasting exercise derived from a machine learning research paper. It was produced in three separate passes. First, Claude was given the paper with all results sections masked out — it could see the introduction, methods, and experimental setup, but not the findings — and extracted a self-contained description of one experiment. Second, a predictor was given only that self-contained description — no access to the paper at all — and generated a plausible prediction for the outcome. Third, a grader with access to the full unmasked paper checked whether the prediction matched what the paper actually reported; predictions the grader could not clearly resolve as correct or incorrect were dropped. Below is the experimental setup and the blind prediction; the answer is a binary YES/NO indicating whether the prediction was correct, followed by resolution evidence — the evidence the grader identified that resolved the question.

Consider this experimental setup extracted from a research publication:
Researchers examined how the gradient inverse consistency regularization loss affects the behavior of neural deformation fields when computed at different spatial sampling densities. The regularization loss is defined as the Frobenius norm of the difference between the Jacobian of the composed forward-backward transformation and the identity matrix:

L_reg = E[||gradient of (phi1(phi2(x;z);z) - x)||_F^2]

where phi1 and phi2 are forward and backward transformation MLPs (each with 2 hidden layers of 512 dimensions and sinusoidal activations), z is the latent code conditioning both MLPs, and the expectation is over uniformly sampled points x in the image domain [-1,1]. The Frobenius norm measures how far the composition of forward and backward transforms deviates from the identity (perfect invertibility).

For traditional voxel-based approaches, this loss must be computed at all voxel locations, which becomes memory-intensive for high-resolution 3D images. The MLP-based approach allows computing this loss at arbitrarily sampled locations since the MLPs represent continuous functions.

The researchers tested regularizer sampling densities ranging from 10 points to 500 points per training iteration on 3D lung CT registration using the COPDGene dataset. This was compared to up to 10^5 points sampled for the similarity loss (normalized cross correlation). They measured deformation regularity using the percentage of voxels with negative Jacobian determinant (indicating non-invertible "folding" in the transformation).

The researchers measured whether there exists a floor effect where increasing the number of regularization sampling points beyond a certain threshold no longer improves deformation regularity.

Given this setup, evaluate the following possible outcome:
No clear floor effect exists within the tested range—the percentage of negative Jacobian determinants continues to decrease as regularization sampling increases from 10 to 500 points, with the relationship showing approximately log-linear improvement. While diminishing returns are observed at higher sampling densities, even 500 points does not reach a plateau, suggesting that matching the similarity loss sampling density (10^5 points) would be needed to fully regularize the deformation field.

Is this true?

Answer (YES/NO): NO